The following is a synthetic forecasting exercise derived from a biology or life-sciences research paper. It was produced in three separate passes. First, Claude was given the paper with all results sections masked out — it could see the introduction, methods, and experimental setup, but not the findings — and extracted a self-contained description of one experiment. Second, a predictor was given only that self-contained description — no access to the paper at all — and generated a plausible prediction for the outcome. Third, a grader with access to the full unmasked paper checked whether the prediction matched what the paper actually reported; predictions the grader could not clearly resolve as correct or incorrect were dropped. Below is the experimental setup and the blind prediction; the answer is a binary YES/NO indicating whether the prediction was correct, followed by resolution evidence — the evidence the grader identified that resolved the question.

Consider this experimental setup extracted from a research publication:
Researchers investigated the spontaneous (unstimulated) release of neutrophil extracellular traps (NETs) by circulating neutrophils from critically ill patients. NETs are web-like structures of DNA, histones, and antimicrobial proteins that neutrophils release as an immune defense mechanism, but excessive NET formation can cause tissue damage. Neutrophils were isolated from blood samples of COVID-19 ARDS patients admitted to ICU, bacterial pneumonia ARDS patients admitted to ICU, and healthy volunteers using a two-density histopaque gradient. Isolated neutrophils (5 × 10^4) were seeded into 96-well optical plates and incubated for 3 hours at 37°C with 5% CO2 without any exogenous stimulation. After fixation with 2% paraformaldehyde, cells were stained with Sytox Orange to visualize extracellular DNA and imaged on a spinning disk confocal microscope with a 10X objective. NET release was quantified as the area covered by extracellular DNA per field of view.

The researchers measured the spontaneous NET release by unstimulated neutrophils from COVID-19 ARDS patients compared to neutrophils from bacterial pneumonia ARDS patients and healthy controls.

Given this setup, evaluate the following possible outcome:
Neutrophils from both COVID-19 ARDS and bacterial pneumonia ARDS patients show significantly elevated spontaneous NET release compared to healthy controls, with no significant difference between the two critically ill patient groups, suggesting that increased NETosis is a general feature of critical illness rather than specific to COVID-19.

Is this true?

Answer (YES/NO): NO